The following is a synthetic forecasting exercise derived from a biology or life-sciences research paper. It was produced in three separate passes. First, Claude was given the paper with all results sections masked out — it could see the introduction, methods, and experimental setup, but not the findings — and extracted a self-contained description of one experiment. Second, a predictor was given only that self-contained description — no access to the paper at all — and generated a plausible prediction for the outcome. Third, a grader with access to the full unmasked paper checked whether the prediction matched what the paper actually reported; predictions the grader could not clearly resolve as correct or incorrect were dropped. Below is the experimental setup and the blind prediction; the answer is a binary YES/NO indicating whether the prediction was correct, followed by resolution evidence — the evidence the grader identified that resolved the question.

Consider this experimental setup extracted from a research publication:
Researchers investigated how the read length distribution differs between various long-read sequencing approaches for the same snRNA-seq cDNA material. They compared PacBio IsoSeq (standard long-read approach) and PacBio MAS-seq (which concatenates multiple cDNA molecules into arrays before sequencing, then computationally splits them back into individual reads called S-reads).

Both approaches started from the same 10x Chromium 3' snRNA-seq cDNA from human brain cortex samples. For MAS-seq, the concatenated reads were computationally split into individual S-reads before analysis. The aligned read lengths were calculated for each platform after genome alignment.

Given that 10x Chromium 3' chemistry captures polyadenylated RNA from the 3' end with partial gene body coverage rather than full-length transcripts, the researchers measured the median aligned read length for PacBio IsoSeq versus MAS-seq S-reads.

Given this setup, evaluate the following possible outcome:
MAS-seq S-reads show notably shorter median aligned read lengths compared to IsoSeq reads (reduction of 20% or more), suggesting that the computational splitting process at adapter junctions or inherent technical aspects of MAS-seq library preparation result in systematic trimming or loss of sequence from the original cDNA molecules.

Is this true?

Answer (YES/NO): NO